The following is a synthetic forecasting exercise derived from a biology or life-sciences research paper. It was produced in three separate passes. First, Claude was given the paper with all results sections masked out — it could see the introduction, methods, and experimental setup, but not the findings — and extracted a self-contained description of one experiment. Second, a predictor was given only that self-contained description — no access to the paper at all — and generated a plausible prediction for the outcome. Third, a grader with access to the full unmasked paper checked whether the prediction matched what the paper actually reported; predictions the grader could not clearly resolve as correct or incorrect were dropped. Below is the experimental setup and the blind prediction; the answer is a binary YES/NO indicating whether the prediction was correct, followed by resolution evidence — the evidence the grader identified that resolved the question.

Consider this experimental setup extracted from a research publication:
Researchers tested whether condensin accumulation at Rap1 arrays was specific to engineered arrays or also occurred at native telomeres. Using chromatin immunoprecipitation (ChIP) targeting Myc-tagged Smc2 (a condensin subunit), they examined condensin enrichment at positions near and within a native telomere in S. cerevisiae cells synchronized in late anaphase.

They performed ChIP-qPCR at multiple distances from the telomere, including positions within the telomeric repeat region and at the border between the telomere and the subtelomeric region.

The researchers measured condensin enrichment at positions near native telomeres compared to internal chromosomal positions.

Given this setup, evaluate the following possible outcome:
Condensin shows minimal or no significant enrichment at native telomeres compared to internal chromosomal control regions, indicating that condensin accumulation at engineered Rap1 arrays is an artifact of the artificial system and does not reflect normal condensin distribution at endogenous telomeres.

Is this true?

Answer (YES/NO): NO